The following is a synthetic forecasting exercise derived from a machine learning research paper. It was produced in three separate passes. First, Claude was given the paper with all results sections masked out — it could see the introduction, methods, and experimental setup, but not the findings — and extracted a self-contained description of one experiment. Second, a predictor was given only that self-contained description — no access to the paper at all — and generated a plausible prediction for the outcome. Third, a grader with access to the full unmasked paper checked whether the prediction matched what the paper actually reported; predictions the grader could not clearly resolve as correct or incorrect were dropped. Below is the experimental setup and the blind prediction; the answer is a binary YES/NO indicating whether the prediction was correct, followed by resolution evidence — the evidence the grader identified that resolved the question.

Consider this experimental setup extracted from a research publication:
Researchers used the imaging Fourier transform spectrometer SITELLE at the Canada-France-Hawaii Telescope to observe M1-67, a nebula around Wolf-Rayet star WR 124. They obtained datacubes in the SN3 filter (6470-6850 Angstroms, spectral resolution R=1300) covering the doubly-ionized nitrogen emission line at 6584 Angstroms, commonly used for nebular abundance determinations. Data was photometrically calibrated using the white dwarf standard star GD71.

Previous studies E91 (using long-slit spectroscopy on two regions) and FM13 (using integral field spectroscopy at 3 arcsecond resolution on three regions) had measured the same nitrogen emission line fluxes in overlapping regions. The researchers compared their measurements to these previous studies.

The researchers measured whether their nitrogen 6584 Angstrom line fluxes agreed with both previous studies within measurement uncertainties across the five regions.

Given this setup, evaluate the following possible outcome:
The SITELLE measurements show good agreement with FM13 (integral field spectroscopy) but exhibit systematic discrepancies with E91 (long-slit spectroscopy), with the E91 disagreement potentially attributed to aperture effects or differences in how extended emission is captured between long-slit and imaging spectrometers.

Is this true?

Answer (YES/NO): NO